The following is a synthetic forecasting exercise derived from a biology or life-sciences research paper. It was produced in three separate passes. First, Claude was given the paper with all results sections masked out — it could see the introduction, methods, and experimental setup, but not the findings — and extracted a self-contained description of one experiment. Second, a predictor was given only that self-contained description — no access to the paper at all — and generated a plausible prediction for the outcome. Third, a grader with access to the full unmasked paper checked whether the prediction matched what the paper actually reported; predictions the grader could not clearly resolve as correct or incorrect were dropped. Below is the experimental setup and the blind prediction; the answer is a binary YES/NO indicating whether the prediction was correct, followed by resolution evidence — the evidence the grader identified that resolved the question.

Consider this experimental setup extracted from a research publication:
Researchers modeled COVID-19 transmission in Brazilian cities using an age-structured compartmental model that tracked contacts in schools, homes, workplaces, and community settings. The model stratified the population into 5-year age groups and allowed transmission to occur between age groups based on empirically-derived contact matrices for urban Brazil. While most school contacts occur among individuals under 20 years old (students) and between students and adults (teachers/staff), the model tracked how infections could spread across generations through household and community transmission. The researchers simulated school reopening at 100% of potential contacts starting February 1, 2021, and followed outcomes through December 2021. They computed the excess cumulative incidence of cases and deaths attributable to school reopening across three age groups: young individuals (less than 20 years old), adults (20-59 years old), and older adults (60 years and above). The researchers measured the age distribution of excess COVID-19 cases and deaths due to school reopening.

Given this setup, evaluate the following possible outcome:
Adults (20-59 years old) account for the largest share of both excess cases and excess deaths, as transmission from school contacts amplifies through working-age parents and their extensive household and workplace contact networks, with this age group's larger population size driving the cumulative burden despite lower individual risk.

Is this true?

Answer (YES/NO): NO